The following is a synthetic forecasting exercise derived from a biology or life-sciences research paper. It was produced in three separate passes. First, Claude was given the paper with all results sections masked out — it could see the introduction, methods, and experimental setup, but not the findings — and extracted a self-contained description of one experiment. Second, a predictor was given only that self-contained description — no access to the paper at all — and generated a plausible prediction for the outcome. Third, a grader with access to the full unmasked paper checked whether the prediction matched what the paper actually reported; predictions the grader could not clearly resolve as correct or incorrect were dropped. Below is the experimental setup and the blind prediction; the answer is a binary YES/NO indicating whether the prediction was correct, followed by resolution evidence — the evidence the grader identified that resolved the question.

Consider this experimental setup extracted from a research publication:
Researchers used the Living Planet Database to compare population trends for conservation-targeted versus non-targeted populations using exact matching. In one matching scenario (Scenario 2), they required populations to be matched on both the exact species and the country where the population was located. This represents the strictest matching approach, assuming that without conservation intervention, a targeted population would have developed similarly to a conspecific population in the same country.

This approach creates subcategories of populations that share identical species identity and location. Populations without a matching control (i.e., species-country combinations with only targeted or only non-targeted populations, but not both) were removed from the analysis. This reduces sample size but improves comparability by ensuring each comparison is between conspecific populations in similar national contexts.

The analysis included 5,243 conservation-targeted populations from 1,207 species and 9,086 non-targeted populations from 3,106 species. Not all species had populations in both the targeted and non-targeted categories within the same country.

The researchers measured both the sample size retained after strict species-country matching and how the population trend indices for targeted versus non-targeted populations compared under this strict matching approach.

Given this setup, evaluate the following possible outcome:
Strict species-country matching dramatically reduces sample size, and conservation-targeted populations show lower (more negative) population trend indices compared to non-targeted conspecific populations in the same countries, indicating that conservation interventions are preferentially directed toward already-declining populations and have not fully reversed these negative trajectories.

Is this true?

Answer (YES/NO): NO